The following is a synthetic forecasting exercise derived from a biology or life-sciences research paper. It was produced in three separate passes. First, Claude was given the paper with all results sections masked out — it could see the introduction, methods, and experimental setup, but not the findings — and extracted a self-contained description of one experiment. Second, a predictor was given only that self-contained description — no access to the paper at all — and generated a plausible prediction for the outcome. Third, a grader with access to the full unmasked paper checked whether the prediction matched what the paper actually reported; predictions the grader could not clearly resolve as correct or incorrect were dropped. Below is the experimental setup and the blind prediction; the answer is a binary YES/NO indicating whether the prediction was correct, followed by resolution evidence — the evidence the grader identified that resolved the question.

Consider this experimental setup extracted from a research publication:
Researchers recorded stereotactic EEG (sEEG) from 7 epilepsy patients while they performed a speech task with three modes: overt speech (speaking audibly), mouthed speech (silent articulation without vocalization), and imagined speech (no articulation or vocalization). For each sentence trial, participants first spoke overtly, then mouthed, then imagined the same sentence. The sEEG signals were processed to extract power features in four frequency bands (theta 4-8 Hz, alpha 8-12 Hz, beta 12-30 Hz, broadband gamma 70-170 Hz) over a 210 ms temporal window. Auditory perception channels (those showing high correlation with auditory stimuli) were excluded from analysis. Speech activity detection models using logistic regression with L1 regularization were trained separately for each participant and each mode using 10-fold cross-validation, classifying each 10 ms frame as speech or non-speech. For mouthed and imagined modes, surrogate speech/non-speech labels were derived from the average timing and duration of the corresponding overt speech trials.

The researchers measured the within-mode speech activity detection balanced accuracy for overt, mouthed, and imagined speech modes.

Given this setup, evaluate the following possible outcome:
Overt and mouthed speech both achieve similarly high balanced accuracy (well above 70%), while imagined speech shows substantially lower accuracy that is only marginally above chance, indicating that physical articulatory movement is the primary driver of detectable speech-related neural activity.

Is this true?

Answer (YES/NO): NO